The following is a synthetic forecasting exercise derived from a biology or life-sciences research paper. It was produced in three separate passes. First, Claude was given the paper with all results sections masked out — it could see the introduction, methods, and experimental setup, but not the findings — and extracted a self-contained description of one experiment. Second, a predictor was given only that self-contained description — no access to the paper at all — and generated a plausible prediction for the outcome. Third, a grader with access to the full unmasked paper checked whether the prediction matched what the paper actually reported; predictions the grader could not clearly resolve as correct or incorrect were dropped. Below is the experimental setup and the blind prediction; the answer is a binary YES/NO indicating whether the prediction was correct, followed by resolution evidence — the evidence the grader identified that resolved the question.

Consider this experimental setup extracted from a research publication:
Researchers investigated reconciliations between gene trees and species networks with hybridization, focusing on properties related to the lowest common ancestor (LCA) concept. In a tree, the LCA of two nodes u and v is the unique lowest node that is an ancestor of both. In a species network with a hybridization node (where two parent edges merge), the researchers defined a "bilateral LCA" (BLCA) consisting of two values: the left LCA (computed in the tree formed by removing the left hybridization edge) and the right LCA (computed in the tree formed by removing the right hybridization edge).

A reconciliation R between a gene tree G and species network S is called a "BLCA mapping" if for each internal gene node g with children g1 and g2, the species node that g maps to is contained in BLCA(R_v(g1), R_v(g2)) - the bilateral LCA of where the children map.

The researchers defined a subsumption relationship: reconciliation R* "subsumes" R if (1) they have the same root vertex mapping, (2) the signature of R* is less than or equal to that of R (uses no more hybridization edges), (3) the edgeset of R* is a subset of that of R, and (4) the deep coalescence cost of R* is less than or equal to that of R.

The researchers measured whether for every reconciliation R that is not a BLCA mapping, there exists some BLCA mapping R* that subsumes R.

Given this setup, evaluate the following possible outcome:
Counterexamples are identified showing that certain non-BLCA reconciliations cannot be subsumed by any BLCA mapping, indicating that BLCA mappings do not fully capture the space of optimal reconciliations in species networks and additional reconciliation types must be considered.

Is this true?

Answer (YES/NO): NO